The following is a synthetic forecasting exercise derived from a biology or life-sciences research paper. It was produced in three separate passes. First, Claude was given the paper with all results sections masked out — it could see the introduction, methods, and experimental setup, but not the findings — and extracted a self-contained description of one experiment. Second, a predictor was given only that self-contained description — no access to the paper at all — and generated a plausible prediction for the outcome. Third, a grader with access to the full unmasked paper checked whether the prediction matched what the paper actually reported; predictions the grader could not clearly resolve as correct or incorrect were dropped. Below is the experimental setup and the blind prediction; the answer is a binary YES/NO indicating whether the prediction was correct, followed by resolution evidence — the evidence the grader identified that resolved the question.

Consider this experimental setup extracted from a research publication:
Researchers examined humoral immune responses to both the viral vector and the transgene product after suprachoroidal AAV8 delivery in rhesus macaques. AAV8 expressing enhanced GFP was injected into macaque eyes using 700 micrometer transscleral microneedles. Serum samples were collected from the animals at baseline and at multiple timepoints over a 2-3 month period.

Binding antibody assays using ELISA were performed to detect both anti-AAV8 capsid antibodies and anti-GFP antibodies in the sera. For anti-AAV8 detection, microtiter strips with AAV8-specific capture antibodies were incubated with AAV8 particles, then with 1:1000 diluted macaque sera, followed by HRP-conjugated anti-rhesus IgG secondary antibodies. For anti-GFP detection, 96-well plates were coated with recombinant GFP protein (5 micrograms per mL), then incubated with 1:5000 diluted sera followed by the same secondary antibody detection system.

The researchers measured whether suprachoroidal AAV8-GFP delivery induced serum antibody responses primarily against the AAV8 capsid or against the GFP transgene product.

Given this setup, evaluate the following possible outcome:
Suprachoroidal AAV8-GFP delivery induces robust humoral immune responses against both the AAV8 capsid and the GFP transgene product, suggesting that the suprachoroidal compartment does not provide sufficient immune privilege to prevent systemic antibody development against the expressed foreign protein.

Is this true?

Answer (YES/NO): NO